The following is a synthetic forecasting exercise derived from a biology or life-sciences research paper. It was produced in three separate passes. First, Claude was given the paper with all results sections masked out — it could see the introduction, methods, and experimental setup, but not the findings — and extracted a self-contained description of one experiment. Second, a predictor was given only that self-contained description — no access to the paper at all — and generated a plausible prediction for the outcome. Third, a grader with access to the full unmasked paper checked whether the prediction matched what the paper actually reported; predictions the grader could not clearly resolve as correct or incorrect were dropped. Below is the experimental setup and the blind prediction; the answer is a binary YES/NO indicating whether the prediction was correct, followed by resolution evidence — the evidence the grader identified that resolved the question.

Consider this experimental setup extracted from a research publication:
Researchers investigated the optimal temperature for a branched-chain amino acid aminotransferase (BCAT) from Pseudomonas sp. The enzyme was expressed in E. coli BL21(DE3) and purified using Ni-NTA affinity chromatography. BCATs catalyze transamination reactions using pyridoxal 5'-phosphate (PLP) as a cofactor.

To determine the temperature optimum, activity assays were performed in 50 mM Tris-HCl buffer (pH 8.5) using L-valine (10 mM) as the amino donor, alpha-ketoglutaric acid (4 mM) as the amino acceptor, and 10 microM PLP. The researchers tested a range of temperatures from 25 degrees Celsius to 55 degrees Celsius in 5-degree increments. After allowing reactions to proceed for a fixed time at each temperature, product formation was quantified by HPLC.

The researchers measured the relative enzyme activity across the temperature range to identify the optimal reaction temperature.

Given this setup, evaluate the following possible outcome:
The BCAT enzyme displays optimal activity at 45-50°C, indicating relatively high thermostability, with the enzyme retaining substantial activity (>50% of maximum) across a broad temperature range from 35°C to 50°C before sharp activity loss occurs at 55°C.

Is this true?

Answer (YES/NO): NO